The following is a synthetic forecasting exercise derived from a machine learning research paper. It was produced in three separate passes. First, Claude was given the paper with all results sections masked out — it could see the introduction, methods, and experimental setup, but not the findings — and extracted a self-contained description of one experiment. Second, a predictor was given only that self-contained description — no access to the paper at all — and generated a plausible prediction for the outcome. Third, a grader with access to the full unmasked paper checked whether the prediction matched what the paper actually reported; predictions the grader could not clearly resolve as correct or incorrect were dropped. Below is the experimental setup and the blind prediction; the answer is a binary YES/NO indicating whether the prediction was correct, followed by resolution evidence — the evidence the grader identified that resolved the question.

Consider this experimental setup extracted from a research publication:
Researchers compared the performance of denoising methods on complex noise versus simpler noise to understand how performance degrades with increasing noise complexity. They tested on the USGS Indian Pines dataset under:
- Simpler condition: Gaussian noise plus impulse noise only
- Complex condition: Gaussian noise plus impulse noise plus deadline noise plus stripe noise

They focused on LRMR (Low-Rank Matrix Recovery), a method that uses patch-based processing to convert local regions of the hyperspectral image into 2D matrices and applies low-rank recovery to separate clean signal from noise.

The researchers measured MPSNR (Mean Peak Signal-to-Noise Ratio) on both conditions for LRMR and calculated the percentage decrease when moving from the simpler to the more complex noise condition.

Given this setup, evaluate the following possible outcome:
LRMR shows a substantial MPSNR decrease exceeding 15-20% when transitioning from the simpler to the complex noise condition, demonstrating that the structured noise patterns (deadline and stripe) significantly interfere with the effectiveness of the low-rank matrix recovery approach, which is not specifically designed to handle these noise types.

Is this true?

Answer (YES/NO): NO